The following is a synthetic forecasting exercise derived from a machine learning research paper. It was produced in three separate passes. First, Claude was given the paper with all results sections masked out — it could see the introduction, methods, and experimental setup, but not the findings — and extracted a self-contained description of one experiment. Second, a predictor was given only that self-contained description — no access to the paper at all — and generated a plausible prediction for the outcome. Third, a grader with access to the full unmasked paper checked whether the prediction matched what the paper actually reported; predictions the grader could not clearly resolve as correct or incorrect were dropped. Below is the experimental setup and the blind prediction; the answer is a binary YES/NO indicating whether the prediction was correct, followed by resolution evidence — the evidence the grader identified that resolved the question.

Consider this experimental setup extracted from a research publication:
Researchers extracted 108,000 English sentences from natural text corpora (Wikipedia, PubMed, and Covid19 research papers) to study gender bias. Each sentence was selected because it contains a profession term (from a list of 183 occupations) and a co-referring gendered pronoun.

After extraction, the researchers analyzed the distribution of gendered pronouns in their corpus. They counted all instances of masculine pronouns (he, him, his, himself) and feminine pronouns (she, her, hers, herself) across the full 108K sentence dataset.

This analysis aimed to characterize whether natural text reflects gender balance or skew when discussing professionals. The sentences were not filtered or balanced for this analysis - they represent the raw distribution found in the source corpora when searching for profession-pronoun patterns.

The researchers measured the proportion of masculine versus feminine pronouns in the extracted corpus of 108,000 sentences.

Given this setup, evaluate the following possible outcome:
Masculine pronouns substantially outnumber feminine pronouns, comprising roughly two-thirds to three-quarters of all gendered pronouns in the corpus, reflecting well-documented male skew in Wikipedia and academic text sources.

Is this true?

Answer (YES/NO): NO